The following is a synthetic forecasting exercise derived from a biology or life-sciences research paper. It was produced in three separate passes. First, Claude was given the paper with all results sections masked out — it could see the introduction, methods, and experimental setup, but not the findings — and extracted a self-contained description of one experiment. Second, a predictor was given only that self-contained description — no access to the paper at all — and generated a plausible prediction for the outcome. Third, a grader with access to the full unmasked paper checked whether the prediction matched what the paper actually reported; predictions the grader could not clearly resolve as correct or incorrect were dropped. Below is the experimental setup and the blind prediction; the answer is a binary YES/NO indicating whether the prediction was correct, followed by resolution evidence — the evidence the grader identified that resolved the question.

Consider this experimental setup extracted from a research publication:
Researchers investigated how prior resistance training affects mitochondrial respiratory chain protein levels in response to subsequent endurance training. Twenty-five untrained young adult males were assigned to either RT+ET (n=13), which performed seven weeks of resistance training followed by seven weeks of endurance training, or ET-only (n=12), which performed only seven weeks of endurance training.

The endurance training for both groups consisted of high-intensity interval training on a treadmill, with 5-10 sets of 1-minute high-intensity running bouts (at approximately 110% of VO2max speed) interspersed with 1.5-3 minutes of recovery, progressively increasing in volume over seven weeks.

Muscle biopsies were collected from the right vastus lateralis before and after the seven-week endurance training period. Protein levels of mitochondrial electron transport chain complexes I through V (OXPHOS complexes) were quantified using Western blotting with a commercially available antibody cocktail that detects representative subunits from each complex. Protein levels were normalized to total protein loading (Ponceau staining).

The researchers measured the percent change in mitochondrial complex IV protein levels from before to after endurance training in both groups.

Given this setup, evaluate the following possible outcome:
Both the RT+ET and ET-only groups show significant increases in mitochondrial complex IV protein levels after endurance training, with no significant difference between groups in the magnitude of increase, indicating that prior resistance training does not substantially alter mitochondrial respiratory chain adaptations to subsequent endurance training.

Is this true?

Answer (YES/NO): NO